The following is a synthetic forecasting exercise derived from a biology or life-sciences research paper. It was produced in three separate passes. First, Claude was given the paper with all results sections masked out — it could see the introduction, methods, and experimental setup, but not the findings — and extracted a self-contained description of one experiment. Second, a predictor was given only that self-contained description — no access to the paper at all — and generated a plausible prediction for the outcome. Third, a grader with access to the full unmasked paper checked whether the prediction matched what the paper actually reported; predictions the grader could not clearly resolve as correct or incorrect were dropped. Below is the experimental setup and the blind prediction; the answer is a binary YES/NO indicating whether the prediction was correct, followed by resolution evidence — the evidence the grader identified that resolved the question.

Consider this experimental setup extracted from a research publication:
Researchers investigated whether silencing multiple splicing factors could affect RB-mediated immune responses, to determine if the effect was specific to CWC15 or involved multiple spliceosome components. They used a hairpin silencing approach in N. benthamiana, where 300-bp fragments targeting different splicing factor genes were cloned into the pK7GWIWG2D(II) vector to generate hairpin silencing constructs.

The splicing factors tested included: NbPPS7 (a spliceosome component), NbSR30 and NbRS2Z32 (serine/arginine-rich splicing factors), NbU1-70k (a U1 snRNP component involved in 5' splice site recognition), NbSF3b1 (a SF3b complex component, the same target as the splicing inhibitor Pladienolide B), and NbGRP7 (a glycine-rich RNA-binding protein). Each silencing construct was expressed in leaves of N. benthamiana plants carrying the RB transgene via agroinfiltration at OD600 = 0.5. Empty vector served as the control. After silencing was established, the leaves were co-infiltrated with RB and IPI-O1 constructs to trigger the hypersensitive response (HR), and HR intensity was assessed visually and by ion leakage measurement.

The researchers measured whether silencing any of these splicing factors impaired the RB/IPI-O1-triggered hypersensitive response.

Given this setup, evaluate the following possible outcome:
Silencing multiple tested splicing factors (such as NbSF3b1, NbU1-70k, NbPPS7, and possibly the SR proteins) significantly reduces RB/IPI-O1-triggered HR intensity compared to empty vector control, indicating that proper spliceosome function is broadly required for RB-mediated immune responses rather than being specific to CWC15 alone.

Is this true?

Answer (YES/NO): NO